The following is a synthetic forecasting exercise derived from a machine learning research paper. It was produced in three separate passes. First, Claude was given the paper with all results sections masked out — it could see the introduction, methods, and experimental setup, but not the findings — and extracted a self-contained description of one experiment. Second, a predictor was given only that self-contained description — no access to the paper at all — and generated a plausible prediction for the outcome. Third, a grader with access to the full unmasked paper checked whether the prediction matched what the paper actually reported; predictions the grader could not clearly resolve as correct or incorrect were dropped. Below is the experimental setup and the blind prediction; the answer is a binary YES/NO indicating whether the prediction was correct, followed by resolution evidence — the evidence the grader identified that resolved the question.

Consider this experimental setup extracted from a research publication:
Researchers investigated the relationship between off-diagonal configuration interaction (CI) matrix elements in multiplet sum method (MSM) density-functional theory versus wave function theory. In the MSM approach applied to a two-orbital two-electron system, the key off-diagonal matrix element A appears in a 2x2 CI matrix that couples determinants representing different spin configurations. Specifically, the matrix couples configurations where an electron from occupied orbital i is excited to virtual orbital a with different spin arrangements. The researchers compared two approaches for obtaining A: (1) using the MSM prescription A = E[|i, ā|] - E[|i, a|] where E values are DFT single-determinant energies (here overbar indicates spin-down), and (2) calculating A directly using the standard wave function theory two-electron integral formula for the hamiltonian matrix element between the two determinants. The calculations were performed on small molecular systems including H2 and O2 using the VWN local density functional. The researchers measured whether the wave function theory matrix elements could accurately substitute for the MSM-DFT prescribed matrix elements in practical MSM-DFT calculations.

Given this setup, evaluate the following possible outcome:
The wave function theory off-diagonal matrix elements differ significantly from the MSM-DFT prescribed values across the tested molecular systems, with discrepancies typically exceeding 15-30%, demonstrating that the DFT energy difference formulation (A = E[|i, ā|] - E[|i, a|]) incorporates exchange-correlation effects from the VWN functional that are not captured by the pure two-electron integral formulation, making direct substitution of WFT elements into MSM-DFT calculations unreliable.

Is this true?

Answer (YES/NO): NO